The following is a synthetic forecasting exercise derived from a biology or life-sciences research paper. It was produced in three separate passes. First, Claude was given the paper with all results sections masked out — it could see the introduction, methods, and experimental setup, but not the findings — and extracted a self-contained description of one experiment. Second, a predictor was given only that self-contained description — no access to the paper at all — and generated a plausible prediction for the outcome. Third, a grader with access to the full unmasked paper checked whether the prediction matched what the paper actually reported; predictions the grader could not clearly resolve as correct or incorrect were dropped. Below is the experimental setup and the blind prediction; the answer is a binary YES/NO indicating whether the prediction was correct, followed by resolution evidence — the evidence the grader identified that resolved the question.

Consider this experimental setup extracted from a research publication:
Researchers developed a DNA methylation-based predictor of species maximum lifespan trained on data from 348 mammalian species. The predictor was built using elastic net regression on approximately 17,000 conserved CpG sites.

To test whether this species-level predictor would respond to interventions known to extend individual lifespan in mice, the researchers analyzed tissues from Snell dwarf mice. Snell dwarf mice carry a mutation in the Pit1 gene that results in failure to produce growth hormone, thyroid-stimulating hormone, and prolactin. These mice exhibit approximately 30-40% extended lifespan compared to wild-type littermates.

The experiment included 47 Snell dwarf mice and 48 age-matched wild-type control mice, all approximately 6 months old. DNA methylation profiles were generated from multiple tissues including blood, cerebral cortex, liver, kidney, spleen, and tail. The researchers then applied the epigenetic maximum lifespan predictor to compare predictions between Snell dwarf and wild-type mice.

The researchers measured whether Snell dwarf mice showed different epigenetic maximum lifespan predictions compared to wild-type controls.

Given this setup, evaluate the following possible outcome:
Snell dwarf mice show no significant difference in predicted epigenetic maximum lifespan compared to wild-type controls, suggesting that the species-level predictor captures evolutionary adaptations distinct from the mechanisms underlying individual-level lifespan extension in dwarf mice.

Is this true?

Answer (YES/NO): YES